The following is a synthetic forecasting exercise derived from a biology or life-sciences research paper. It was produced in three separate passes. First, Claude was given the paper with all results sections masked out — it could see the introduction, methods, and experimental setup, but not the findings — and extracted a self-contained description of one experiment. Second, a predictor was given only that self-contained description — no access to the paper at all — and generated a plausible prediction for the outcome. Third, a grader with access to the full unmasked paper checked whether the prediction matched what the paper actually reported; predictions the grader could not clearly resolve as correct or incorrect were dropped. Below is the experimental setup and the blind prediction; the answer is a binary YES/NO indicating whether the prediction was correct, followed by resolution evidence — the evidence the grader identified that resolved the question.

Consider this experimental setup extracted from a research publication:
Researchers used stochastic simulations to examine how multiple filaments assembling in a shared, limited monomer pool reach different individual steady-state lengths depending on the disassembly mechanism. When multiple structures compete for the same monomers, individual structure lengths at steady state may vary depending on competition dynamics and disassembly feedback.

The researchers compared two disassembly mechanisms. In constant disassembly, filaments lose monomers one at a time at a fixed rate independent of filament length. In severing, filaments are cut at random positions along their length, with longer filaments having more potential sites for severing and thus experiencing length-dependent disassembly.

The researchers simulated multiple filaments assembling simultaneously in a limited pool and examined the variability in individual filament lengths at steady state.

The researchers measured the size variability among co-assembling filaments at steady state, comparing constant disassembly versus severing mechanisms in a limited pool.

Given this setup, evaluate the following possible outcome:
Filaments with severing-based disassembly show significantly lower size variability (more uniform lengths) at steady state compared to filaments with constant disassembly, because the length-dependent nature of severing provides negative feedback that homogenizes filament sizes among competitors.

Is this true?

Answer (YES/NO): YES